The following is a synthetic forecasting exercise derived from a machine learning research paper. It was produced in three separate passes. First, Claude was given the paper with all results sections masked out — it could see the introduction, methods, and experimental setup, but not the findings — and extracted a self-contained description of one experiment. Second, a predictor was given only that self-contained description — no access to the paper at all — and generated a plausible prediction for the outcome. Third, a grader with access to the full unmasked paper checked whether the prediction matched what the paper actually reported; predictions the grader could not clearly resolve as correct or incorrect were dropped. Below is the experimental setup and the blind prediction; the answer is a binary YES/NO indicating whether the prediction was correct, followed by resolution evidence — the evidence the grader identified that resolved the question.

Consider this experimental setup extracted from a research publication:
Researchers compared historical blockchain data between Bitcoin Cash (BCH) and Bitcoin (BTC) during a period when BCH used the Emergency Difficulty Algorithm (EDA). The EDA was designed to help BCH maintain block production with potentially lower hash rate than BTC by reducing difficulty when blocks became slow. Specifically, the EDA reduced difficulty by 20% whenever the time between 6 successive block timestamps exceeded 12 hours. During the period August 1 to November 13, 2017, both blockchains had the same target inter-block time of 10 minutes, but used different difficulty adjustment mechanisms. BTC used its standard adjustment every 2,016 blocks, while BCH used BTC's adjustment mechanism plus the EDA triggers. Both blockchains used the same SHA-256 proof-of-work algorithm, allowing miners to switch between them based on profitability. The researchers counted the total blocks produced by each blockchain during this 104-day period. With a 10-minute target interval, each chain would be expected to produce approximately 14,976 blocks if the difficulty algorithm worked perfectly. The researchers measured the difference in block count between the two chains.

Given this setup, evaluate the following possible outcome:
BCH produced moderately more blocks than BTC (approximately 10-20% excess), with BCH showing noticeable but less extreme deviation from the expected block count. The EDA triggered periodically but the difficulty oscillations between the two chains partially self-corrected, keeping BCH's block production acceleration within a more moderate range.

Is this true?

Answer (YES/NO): NO